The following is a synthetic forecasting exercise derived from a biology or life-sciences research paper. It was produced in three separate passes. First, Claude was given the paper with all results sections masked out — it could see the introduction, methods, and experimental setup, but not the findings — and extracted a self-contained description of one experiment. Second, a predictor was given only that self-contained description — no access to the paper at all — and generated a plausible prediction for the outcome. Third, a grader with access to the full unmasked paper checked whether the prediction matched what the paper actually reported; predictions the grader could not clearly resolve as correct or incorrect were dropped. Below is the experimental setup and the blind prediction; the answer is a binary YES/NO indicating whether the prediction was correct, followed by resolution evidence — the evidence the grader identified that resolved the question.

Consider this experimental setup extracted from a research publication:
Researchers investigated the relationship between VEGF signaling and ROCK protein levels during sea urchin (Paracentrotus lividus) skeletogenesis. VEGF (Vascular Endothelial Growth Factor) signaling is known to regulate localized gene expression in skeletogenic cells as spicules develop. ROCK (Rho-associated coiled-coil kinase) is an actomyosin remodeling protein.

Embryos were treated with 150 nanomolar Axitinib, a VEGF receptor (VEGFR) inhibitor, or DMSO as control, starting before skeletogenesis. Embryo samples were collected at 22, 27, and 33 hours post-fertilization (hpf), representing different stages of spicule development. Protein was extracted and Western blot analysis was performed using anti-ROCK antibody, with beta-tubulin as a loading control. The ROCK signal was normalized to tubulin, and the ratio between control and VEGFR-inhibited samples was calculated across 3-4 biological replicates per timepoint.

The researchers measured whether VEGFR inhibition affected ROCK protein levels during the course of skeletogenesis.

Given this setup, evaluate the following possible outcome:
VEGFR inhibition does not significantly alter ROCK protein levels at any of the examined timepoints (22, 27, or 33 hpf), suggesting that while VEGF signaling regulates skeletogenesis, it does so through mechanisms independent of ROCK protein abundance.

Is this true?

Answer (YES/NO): YES